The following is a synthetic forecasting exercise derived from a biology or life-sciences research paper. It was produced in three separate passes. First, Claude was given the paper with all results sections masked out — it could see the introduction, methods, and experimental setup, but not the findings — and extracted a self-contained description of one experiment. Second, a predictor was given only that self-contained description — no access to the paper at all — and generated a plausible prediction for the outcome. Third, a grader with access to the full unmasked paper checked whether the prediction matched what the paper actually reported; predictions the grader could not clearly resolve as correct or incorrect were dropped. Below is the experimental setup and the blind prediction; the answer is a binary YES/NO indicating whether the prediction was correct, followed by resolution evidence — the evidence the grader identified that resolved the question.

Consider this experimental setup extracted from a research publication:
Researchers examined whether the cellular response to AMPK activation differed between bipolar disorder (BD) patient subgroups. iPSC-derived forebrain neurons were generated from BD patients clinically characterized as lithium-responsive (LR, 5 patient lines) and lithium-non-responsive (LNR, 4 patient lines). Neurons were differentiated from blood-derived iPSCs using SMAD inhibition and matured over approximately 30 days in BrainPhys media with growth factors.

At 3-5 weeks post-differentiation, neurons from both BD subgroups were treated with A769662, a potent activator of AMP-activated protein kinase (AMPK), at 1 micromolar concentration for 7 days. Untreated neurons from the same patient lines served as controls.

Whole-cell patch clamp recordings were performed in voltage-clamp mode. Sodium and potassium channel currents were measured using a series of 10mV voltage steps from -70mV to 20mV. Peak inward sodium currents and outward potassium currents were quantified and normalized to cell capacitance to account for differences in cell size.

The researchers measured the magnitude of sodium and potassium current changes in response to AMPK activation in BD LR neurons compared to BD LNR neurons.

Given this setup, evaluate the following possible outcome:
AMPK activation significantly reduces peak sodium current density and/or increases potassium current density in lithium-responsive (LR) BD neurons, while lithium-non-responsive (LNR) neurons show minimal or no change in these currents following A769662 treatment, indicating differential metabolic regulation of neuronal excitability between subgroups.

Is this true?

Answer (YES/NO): NO